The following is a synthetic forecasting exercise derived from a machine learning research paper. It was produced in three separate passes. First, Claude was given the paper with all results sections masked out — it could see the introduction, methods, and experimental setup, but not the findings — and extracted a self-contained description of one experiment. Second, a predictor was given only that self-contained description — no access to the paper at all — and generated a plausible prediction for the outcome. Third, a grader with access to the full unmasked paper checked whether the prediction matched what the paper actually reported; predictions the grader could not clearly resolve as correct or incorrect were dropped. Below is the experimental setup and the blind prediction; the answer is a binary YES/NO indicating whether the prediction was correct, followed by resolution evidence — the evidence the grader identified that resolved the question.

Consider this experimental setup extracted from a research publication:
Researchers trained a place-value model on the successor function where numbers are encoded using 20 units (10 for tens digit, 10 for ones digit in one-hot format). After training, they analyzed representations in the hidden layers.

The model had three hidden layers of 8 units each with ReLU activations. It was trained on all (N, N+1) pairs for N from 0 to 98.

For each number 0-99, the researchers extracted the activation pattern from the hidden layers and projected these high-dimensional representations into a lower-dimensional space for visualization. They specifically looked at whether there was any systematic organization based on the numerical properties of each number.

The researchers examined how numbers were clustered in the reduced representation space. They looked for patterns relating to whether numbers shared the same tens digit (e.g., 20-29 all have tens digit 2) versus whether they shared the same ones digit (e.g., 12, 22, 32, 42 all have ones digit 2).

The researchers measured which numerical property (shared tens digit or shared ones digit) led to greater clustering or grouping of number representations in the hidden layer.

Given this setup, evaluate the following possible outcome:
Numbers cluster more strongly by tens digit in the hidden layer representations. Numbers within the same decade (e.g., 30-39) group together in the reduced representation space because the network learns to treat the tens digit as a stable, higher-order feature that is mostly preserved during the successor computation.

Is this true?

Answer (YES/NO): NO